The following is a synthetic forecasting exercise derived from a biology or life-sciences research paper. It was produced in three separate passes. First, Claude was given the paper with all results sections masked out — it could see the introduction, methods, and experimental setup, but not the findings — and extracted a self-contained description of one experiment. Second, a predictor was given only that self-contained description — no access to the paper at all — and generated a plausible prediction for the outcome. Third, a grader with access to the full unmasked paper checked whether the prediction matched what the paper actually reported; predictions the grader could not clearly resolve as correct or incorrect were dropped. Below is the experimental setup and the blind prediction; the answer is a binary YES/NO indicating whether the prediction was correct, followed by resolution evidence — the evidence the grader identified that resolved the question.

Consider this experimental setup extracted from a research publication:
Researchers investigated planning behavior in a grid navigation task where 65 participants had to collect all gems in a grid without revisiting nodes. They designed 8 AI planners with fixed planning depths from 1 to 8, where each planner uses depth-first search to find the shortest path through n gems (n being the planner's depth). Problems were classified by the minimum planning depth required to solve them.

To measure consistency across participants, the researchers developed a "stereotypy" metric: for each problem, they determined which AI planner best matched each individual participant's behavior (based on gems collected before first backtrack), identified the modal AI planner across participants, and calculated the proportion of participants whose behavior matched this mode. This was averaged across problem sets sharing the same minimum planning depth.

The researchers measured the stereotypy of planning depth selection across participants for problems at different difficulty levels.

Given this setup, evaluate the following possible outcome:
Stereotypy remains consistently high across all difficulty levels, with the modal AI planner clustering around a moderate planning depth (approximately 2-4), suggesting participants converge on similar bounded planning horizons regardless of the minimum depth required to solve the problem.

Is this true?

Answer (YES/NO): NO